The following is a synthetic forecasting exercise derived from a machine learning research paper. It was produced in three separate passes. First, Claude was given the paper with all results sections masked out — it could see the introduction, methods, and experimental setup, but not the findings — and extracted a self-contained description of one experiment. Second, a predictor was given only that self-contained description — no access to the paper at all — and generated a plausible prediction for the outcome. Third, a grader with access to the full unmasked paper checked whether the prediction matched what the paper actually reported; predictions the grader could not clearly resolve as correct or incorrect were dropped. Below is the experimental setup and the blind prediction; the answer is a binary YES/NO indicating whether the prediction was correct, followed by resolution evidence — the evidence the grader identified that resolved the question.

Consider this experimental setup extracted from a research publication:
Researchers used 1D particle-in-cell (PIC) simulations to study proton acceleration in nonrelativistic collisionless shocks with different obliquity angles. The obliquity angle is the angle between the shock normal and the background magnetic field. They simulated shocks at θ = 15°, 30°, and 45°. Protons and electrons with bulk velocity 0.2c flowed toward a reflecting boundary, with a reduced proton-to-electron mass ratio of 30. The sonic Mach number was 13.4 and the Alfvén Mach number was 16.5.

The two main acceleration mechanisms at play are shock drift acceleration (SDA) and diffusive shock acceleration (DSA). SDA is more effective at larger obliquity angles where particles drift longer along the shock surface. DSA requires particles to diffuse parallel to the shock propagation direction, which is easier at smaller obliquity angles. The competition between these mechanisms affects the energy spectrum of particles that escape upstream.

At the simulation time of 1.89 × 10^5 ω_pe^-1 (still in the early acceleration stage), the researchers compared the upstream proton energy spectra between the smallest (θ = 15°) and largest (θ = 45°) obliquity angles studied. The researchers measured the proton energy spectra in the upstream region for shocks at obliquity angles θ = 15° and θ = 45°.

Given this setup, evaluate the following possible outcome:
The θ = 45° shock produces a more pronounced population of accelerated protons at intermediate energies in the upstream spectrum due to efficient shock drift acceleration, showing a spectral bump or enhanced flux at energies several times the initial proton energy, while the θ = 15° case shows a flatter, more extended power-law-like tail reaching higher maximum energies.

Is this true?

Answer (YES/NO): NO